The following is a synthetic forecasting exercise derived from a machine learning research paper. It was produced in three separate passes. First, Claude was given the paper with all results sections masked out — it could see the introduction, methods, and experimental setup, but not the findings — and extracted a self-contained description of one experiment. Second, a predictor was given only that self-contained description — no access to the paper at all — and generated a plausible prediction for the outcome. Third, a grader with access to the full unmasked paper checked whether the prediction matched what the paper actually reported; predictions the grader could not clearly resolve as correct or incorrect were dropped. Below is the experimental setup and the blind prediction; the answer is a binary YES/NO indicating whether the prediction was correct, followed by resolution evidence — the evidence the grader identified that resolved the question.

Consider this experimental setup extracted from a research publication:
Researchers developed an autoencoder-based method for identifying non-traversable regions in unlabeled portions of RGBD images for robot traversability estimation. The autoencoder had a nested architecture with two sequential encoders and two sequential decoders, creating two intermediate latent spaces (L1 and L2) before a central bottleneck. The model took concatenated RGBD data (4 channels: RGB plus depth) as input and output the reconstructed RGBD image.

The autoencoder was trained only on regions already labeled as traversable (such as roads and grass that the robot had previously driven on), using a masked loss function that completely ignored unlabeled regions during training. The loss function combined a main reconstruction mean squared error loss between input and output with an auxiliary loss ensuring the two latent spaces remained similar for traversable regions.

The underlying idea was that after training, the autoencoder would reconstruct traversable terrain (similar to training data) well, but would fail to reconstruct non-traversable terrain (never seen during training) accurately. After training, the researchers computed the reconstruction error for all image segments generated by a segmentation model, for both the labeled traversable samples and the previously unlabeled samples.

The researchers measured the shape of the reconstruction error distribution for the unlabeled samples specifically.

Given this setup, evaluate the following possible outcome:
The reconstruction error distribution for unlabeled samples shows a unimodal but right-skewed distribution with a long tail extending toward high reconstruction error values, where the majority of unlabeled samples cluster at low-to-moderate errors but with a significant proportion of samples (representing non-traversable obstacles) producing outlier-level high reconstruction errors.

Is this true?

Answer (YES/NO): NO